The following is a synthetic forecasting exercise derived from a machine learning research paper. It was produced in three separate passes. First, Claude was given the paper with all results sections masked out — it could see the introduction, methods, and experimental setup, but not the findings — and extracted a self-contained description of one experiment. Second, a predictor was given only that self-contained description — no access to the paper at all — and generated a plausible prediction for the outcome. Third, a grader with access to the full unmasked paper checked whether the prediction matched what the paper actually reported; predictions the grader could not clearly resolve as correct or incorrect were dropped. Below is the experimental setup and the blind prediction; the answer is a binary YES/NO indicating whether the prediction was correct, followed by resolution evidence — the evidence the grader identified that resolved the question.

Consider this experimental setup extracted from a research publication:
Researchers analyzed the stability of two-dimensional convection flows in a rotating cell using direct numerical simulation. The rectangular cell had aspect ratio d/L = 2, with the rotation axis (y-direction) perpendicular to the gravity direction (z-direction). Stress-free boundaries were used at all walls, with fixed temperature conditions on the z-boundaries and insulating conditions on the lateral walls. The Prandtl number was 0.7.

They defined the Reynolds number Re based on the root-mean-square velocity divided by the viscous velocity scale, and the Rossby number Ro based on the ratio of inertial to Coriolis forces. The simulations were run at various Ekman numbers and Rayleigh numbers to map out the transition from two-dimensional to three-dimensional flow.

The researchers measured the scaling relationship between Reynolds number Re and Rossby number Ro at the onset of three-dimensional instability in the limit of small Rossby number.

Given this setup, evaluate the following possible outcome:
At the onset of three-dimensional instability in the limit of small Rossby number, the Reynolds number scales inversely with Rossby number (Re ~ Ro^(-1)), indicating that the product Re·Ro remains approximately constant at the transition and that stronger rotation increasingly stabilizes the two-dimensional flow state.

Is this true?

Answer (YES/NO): NO